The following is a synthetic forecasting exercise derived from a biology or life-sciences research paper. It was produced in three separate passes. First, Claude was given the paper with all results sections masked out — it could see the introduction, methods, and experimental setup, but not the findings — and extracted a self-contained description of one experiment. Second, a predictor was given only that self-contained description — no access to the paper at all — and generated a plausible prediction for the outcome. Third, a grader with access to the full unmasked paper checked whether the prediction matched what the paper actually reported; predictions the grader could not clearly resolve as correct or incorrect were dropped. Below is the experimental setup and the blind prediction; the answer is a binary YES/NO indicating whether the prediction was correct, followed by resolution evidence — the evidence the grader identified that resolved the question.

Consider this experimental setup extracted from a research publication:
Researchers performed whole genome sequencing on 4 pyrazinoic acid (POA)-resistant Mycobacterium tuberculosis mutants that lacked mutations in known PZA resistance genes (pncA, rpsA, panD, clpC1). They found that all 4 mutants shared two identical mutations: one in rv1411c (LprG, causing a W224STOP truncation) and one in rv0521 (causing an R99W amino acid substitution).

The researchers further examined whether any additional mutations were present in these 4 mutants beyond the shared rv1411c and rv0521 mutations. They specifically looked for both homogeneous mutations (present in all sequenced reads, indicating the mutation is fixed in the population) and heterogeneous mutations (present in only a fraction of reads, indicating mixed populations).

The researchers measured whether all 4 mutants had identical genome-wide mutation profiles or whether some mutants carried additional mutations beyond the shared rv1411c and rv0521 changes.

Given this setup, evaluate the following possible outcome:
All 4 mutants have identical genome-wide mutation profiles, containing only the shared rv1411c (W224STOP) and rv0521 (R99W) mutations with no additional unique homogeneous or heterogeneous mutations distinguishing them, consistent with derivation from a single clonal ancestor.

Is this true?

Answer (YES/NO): NO